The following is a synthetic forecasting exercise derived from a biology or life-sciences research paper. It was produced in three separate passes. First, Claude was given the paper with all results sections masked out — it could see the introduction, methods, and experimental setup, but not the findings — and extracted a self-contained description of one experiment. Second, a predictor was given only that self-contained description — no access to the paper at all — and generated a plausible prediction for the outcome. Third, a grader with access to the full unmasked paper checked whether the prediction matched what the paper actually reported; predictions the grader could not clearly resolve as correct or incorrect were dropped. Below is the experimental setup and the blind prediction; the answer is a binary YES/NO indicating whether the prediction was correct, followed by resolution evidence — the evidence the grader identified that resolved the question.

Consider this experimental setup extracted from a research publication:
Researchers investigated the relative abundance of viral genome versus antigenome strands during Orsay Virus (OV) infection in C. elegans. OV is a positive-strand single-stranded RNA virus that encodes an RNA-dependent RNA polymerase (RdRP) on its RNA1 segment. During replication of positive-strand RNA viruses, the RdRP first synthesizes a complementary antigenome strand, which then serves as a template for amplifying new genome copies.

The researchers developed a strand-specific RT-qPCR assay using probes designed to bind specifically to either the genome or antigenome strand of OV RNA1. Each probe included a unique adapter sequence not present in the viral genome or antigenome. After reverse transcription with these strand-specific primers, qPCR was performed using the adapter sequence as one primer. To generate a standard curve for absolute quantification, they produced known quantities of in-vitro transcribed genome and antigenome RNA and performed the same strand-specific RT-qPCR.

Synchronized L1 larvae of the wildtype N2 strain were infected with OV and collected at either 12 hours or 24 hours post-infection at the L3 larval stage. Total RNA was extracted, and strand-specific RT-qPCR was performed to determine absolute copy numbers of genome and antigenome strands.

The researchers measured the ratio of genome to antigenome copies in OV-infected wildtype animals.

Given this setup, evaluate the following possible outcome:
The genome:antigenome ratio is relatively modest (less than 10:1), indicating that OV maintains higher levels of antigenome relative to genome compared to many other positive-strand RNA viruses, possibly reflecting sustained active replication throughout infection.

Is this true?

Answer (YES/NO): NO